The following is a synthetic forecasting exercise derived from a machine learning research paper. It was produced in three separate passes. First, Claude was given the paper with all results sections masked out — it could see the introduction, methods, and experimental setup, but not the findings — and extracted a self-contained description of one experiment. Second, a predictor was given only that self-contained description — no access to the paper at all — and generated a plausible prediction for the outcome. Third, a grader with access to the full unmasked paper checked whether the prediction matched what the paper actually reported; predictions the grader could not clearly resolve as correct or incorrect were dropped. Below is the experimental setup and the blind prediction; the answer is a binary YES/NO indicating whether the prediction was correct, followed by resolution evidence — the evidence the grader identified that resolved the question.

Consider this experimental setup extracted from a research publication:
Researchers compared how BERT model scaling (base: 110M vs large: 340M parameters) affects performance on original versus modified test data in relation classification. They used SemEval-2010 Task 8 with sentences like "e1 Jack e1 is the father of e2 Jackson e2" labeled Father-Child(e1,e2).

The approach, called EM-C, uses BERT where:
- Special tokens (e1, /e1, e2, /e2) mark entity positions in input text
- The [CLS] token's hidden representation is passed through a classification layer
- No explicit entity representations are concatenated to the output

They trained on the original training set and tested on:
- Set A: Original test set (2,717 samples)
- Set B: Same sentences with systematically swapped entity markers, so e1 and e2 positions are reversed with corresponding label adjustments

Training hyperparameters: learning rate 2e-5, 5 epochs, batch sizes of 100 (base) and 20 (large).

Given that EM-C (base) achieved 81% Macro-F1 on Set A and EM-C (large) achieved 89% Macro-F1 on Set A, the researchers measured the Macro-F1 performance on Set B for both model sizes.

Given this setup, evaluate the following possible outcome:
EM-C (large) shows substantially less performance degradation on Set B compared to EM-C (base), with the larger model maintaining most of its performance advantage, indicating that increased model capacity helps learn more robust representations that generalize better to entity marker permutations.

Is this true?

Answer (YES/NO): NO